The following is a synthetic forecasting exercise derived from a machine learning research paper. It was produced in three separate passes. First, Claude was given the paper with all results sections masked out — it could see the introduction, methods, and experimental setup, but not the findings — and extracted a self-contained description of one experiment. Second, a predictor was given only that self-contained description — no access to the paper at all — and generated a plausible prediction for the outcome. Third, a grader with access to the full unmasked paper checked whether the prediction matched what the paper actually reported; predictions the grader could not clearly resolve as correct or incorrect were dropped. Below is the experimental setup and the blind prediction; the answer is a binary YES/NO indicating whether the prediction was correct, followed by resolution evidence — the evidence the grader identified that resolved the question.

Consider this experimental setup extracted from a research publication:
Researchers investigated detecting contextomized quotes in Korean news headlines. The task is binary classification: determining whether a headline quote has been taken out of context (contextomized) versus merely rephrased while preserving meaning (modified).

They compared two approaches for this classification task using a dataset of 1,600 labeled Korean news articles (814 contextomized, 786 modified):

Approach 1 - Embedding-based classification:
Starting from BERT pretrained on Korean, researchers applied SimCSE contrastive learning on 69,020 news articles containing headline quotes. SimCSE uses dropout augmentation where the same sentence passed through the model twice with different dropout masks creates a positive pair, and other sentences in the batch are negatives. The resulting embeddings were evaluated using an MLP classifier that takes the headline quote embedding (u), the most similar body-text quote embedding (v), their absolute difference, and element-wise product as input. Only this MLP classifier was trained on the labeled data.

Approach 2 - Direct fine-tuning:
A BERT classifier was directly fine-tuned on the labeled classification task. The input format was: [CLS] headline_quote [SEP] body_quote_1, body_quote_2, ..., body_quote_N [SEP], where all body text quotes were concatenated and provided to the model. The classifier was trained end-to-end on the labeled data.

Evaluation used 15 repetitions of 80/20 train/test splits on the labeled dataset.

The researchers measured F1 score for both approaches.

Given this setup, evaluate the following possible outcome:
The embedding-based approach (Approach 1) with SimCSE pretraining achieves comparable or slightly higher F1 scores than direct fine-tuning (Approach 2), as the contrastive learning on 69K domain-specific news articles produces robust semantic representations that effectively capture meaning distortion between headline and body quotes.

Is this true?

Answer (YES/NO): NO